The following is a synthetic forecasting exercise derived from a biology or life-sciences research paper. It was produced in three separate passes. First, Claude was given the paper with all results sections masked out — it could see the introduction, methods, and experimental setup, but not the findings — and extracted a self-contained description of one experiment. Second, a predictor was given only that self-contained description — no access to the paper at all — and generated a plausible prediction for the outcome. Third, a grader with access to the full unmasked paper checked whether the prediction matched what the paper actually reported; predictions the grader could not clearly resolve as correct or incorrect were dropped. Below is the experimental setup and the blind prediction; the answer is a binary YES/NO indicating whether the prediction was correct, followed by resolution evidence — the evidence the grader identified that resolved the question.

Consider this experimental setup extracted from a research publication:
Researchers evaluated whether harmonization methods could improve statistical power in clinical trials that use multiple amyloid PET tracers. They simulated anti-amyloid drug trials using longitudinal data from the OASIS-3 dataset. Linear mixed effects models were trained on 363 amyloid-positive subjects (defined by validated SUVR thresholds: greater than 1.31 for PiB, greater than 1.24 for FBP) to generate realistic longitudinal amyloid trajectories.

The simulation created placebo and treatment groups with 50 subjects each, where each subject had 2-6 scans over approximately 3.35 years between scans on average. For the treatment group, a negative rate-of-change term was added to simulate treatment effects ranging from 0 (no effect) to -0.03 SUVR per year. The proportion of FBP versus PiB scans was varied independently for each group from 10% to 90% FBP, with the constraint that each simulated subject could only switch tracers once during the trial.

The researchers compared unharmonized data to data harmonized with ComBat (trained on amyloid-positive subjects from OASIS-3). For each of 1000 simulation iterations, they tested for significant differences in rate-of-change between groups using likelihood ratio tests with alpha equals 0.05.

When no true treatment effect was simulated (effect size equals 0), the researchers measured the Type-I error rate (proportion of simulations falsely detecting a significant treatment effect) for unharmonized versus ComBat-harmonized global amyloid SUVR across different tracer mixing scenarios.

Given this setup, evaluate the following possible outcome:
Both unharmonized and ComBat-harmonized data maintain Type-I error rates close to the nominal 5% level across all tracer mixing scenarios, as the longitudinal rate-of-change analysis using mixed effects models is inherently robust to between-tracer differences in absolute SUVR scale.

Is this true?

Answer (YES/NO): NO